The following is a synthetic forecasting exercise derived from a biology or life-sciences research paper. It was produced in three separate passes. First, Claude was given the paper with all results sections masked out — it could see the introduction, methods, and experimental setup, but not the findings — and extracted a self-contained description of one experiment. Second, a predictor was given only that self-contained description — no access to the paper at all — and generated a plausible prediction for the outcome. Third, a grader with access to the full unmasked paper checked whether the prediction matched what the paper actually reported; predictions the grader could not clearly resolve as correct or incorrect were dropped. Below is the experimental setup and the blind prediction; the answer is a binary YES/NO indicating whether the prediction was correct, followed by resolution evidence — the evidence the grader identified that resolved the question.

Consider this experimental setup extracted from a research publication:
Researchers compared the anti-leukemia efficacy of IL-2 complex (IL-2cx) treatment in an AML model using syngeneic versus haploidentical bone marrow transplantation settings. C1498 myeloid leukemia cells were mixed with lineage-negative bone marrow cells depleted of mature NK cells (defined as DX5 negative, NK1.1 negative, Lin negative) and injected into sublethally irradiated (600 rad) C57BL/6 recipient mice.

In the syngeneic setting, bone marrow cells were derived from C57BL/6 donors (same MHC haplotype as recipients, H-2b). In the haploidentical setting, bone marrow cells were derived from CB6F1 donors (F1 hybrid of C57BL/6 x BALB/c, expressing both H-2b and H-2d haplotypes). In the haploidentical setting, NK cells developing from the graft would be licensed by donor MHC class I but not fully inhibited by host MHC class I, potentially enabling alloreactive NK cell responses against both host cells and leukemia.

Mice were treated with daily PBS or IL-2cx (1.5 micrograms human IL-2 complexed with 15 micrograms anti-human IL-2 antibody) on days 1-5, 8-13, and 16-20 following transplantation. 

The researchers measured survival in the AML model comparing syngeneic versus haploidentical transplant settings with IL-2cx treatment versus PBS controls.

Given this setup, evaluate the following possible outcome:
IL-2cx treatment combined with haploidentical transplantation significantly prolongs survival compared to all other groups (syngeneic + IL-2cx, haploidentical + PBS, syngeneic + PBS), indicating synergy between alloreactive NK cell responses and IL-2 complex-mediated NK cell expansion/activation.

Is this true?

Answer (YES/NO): YES